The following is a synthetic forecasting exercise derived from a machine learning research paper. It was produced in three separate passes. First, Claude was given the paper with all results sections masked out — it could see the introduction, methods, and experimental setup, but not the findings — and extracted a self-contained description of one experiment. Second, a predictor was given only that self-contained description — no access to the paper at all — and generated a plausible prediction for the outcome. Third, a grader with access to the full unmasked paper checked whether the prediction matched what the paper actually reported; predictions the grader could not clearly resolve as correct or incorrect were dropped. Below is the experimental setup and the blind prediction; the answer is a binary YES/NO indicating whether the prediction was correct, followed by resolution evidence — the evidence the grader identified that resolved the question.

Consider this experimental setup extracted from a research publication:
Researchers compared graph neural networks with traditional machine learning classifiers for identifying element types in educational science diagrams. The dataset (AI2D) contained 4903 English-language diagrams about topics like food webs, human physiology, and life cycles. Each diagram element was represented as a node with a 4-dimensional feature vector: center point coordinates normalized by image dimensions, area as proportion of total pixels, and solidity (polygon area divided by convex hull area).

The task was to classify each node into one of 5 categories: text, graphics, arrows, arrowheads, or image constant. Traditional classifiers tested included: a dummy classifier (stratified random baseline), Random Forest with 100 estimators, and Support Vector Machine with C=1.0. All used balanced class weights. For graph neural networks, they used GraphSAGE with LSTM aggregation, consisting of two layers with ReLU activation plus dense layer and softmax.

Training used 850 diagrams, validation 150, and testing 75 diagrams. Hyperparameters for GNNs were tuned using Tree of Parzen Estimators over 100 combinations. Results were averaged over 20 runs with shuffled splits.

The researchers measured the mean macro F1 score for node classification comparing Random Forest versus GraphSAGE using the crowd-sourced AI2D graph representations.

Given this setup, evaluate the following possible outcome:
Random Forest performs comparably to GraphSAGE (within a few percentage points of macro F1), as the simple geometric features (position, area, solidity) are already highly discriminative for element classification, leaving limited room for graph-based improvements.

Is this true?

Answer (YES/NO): NO